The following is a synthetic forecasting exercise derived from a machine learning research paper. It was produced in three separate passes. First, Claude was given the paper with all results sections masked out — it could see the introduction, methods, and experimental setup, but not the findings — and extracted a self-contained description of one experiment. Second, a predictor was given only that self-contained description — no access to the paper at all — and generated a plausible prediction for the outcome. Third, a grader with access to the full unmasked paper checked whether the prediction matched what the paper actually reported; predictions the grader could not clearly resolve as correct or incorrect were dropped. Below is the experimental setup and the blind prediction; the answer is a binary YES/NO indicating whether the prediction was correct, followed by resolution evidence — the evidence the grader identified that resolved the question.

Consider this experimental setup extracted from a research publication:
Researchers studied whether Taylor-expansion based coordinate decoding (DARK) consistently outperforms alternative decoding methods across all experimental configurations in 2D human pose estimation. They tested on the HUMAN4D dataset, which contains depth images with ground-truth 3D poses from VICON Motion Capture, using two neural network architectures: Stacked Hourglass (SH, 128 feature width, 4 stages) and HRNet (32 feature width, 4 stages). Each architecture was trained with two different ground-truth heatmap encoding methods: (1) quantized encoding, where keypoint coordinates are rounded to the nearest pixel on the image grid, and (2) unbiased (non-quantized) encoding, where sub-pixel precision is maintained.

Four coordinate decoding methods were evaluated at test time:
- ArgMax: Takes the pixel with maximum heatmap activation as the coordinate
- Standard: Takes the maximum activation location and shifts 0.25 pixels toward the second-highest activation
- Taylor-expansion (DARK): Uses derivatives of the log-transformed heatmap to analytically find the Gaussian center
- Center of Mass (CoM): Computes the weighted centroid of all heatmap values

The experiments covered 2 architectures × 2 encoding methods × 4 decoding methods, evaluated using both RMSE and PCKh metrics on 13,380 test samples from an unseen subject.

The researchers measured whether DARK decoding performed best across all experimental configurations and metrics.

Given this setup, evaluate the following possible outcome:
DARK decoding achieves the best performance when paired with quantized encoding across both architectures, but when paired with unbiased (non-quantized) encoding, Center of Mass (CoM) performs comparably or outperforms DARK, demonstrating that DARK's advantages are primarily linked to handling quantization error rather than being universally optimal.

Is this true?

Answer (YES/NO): NO